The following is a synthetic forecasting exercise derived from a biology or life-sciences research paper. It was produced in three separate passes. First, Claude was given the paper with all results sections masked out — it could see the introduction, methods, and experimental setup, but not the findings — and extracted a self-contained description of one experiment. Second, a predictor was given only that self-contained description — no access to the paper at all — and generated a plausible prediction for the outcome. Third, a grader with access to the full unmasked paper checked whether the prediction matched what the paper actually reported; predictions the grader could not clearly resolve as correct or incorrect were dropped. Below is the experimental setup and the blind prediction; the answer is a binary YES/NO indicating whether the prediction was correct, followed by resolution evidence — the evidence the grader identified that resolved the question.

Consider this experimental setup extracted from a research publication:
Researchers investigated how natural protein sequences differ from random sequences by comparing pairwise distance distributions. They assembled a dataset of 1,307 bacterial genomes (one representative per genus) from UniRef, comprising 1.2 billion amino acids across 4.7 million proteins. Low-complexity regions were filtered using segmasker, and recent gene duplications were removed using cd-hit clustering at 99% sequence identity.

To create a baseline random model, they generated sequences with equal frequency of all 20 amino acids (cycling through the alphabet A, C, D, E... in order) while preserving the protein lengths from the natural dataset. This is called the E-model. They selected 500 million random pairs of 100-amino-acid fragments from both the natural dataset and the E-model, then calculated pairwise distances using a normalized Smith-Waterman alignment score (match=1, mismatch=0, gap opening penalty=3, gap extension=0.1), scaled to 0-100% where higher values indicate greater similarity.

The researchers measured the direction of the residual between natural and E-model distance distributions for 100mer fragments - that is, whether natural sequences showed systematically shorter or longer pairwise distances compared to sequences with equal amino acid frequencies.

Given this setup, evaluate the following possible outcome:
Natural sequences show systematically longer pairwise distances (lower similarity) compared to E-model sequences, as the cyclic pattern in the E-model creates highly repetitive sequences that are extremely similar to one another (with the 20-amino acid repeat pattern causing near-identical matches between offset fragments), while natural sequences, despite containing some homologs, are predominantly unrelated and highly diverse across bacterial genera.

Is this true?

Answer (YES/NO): NO